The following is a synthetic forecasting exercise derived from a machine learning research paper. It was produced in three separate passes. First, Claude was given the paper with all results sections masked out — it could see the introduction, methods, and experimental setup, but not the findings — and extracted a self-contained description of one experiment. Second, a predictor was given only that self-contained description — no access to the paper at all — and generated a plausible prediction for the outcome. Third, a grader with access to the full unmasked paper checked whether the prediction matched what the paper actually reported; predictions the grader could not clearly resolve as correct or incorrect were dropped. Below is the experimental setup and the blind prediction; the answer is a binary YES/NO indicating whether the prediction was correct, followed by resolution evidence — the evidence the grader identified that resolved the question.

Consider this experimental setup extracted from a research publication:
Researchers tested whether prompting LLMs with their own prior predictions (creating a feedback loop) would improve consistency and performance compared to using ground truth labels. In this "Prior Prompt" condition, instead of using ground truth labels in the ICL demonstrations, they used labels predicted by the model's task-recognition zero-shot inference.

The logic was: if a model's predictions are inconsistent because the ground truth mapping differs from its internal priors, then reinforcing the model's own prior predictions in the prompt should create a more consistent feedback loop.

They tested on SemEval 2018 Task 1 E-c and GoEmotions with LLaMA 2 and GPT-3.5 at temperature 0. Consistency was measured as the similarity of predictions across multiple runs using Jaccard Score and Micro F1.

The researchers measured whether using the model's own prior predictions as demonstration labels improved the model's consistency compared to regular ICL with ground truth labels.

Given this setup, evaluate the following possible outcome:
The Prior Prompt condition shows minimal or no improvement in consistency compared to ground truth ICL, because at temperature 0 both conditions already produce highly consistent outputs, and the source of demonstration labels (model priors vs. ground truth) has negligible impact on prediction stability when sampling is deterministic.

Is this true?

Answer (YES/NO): YES